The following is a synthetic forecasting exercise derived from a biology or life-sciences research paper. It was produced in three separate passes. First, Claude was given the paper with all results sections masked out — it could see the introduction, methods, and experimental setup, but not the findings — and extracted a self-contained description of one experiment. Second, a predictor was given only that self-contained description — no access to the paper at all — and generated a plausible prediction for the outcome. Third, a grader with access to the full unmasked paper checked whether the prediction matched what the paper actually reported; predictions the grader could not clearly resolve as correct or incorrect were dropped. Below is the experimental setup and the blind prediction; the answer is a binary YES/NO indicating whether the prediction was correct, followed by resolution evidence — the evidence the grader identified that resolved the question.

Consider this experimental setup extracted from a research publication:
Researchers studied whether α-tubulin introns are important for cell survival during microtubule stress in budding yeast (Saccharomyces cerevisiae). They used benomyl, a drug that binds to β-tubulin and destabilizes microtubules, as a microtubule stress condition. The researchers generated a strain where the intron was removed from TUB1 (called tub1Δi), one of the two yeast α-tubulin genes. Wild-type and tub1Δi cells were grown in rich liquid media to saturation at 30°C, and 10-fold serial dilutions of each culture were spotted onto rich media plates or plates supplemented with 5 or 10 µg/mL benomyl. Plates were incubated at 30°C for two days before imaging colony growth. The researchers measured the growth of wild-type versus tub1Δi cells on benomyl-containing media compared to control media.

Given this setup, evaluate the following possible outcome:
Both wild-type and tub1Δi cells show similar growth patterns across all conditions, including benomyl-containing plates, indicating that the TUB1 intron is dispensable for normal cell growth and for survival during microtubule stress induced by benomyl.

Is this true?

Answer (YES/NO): NO